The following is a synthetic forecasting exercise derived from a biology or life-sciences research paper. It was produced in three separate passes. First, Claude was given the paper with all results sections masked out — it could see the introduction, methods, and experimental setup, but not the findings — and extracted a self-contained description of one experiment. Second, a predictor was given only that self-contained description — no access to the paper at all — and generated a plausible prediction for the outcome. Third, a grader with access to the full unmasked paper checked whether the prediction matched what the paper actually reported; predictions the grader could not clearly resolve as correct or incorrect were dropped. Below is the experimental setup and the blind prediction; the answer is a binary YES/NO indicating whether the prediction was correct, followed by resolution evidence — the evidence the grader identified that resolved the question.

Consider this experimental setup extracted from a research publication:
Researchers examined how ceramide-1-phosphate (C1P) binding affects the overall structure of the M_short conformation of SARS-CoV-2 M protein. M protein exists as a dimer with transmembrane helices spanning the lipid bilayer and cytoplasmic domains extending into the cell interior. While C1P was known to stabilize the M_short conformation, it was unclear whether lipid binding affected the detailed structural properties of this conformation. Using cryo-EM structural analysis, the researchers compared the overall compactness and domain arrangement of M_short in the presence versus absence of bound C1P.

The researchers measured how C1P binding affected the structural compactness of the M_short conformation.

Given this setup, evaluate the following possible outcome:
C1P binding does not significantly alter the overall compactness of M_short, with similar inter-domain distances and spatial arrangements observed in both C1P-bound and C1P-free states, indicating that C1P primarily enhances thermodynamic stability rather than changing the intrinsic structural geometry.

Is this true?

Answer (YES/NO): NO